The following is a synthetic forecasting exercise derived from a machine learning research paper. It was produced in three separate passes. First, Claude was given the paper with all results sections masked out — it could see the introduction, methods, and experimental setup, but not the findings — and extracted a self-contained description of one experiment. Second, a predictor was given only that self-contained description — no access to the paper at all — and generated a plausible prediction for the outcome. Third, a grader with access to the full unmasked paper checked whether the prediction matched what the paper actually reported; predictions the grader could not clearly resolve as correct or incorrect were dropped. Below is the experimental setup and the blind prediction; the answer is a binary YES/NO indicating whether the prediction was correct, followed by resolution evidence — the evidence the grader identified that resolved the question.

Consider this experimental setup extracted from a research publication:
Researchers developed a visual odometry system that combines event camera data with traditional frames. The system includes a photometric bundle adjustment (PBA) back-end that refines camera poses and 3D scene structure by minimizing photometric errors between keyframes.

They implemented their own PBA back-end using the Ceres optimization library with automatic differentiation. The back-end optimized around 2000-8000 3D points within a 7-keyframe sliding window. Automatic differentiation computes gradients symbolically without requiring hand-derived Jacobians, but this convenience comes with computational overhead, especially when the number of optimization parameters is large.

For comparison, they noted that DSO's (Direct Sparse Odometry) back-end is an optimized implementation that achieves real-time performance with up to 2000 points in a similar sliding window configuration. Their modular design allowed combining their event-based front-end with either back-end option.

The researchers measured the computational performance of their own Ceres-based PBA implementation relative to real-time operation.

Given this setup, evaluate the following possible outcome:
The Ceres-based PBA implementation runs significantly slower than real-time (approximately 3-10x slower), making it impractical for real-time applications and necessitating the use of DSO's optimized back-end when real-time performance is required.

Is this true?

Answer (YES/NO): YES